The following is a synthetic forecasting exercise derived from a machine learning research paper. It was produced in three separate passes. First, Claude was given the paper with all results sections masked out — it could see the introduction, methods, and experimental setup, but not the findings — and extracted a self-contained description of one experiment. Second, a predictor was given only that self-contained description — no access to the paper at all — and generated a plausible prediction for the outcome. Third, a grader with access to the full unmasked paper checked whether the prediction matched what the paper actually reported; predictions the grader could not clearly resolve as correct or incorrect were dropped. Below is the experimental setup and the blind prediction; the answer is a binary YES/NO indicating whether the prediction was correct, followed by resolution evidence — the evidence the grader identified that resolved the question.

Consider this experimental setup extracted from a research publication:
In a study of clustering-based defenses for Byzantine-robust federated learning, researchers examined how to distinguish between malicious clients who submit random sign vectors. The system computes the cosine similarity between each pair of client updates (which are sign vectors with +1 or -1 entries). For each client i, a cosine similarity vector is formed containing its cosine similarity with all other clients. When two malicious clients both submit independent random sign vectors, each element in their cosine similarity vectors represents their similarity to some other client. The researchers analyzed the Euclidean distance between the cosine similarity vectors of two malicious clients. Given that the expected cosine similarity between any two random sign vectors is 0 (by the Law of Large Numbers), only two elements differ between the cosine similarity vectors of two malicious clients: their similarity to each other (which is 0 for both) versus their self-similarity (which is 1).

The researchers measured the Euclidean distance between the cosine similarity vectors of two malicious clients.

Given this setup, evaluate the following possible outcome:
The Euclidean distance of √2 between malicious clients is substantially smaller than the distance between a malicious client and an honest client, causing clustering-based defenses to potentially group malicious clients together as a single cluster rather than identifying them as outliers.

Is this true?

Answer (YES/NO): NO